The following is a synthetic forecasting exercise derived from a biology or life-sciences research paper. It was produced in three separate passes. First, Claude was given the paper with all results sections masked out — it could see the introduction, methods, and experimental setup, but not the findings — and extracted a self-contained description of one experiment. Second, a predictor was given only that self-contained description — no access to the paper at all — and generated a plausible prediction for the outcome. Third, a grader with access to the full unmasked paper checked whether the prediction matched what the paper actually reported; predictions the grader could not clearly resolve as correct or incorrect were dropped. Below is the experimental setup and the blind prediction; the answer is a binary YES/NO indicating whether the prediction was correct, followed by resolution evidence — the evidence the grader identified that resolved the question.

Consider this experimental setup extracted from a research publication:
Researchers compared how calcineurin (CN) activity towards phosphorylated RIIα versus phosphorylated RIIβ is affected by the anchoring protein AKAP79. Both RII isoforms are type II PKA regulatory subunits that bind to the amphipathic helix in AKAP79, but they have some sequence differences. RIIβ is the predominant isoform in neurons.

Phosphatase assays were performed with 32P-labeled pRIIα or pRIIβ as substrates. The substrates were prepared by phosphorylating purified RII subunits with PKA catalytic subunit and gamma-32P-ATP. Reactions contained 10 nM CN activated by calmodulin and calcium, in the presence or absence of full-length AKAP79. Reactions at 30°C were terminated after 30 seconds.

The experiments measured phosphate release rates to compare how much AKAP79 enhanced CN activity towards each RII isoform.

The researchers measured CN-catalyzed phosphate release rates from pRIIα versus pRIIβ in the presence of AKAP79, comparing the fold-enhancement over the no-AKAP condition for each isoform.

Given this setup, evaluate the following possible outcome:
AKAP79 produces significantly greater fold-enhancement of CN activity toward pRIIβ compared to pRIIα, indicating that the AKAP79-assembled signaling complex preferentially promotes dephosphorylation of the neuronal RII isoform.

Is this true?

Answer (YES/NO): NO